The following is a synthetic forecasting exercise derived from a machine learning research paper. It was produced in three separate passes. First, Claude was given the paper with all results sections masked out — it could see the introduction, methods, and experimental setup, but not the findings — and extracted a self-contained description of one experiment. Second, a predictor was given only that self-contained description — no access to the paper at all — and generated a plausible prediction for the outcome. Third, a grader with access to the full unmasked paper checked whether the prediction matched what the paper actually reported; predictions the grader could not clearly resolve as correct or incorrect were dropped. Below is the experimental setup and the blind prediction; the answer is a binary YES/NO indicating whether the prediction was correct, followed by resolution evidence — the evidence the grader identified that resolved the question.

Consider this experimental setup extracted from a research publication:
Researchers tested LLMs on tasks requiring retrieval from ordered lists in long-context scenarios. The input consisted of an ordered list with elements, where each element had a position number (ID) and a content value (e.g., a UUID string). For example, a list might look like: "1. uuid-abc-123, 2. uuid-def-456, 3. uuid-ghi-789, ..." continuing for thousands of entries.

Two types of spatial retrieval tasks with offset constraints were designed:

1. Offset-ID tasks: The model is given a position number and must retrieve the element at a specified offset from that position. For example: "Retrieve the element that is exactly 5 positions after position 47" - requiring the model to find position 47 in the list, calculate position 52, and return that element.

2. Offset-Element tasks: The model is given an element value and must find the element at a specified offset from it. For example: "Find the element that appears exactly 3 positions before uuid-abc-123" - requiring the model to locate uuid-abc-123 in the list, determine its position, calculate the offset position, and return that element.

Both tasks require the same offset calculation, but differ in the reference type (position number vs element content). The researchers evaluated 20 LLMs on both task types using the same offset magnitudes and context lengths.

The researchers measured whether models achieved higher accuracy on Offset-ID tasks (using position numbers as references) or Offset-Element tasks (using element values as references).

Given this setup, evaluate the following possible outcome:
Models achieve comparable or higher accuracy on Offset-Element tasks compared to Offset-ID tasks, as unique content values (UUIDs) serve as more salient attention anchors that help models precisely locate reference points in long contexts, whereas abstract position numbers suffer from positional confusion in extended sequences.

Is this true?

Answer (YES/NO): YES